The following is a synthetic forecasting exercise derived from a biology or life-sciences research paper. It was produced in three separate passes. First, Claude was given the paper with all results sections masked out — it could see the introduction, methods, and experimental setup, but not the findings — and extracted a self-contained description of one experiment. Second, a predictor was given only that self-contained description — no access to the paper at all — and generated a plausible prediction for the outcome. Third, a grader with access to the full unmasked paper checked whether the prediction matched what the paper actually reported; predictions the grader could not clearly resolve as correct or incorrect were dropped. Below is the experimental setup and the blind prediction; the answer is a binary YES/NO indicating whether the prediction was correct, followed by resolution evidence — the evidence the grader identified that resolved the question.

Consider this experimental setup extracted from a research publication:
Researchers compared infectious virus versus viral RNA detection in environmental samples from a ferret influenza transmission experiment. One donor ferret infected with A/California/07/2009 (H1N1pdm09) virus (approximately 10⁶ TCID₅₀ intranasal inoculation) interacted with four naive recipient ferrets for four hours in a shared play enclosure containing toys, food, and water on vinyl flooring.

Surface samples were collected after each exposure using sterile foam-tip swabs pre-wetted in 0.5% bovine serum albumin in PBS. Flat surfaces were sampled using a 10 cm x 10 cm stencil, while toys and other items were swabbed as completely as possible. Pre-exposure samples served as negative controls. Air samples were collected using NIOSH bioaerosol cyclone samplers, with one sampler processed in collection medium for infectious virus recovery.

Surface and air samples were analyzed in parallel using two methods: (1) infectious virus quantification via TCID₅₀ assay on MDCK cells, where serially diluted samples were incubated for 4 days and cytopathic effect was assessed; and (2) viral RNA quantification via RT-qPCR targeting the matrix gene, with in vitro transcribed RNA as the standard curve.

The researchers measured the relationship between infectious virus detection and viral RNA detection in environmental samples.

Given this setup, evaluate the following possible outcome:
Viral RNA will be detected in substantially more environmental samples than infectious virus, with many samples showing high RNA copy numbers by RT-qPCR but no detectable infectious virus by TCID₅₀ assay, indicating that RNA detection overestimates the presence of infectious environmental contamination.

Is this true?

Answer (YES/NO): YES